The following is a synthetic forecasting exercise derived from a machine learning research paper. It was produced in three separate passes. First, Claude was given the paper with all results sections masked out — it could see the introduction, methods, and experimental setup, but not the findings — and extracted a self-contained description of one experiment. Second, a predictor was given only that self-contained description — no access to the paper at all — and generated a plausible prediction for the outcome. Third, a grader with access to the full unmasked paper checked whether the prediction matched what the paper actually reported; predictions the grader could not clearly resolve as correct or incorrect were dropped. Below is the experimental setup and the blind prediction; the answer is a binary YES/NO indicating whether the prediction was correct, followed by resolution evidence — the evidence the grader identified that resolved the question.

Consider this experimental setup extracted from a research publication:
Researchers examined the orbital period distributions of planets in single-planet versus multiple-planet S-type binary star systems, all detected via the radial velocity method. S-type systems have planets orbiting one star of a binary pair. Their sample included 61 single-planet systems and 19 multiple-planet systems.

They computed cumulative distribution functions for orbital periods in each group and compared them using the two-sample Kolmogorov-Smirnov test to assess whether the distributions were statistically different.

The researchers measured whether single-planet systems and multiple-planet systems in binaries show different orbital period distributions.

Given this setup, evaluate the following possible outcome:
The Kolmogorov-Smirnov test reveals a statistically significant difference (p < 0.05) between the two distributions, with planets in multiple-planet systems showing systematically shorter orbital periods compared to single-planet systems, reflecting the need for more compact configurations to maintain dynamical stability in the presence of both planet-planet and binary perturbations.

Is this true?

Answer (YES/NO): NO